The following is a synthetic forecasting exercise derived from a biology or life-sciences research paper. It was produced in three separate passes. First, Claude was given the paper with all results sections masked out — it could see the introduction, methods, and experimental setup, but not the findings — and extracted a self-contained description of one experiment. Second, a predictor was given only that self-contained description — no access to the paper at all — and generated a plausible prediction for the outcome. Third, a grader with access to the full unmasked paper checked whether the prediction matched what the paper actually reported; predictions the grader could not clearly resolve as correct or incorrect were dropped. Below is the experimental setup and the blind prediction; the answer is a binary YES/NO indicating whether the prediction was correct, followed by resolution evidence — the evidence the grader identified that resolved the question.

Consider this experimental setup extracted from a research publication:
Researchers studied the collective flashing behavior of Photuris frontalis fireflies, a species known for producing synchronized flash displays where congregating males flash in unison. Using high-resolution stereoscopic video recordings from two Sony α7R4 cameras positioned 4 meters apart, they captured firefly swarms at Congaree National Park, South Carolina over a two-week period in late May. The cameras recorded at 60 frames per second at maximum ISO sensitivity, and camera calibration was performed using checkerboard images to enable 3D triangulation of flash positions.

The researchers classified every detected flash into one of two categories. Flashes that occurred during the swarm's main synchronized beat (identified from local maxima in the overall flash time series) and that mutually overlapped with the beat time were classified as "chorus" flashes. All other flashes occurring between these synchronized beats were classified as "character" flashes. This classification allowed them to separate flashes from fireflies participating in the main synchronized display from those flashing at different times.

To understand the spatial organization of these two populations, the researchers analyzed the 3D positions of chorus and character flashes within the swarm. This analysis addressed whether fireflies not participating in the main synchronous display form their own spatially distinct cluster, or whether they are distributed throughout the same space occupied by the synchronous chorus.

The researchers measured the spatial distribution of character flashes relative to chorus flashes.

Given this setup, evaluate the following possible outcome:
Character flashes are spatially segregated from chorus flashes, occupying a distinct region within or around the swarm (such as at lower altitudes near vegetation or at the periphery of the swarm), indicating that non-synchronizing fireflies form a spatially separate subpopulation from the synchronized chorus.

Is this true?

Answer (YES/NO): NO